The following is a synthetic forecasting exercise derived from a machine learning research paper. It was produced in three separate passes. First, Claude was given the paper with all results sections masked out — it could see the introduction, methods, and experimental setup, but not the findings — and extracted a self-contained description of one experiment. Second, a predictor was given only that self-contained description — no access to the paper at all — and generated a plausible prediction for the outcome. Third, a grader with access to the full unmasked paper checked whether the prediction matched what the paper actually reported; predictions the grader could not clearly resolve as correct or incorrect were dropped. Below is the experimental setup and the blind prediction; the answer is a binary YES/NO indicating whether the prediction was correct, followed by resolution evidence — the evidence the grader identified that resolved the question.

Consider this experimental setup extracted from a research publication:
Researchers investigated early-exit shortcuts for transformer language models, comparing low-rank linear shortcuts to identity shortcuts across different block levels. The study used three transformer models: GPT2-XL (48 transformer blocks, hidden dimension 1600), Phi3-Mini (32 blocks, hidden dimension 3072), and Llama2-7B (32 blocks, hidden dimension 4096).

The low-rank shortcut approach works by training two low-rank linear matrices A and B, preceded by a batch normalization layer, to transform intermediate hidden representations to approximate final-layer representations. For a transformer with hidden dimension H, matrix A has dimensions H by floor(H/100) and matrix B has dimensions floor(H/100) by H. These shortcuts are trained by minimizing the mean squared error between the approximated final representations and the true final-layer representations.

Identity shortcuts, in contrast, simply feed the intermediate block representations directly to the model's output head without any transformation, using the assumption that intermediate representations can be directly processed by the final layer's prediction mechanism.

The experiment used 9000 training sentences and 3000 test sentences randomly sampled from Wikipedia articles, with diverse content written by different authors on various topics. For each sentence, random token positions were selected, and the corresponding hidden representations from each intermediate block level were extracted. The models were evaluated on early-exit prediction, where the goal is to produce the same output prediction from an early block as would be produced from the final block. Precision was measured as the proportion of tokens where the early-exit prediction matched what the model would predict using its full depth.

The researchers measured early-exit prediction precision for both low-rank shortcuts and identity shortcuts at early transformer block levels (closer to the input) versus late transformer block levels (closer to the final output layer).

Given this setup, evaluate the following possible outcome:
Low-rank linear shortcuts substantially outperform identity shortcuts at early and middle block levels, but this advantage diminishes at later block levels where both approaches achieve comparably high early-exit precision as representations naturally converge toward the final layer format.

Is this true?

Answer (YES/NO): YES